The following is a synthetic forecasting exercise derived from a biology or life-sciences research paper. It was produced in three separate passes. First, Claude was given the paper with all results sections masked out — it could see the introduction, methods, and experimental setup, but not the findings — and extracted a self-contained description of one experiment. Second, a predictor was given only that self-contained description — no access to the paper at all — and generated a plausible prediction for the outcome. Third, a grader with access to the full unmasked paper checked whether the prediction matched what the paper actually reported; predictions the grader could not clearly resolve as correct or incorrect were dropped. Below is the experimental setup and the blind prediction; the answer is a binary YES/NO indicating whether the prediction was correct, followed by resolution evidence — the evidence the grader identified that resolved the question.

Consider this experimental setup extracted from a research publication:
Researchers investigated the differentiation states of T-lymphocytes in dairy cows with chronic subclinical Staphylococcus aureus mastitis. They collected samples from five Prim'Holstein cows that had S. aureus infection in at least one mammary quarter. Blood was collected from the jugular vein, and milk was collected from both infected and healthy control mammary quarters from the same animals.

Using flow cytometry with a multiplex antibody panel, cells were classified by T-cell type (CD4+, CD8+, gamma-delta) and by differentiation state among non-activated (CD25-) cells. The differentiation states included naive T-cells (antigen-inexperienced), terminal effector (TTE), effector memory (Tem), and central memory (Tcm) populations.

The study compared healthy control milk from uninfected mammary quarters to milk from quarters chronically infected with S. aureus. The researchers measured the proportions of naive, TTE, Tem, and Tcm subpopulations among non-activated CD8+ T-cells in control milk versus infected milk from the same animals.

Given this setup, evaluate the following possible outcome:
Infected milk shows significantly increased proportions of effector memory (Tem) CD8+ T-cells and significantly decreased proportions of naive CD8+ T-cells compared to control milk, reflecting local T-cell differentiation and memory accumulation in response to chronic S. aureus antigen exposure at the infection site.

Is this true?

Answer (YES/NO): NO